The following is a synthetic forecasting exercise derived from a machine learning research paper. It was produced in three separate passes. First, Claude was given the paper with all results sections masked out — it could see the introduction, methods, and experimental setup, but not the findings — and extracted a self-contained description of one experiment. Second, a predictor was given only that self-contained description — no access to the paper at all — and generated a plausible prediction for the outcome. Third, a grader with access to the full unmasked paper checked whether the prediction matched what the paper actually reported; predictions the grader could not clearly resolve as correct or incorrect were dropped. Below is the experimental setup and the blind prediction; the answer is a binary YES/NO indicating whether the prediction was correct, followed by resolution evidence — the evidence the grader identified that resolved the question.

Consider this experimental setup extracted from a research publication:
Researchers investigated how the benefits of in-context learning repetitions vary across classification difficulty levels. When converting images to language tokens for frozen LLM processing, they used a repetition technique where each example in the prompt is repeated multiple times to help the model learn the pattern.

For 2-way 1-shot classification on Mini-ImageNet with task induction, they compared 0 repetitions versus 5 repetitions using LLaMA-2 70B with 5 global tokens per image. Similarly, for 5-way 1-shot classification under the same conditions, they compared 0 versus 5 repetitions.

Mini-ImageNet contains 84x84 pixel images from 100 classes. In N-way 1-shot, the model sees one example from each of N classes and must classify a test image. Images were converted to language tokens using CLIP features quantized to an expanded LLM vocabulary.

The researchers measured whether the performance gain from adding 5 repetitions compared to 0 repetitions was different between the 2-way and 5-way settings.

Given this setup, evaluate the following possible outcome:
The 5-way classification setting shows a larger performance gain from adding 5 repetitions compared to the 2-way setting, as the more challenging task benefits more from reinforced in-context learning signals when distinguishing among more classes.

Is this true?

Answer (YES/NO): YES